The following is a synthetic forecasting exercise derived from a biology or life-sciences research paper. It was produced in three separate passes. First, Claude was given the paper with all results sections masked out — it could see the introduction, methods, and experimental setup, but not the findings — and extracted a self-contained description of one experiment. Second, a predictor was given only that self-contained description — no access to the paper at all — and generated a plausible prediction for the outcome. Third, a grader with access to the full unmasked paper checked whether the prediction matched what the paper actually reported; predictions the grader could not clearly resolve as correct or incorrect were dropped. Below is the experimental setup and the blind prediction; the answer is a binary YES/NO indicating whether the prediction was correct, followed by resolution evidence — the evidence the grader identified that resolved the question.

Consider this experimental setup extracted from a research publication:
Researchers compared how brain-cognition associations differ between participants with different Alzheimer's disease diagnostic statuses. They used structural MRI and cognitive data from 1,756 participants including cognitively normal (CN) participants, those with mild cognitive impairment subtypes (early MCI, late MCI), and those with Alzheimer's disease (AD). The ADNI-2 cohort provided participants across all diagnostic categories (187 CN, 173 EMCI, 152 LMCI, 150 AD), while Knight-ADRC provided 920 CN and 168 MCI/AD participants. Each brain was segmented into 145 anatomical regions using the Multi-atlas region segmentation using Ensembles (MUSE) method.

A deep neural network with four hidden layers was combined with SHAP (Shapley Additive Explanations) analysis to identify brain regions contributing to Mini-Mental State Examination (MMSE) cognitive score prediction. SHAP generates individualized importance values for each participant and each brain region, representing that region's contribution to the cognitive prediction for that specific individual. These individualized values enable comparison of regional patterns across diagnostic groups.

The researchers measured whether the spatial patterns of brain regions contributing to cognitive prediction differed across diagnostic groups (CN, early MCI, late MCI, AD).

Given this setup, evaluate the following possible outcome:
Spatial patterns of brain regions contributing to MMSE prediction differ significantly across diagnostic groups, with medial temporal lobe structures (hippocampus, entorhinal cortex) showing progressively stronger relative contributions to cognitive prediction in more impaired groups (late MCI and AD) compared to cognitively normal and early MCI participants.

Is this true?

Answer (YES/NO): NO